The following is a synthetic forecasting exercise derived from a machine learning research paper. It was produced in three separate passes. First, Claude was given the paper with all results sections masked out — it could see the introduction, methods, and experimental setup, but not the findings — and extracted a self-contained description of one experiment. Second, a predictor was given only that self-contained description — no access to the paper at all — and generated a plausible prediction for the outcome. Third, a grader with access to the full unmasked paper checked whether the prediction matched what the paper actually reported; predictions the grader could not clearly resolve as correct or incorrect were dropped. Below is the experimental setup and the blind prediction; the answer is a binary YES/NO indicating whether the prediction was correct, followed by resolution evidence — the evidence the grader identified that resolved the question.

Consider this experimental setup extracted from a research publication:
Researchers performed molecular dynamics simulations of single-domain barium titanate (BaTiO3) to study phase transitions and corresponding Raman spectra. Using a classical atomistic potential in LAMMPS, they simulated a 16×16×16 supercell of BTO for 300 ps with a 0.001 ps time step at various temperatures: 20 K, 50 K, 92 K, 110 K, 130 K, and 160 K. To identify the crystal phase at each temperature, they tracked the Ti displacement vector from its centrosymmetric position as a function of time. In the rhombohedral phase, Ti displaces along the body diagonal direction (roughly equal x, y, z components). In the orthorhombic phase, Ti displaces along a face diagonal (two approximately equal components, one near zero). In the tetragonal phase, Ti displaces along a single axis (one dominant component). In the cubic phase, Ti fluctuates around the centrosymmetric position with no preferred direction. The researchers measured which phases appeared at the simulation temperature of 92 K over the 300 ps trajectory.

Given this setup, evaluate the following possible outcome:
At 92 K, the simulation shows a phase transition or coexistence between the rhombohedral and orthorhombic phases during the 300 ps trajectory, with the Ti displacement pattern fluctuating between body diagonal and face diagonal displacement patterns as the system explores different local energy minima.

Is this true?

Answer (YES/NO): YES